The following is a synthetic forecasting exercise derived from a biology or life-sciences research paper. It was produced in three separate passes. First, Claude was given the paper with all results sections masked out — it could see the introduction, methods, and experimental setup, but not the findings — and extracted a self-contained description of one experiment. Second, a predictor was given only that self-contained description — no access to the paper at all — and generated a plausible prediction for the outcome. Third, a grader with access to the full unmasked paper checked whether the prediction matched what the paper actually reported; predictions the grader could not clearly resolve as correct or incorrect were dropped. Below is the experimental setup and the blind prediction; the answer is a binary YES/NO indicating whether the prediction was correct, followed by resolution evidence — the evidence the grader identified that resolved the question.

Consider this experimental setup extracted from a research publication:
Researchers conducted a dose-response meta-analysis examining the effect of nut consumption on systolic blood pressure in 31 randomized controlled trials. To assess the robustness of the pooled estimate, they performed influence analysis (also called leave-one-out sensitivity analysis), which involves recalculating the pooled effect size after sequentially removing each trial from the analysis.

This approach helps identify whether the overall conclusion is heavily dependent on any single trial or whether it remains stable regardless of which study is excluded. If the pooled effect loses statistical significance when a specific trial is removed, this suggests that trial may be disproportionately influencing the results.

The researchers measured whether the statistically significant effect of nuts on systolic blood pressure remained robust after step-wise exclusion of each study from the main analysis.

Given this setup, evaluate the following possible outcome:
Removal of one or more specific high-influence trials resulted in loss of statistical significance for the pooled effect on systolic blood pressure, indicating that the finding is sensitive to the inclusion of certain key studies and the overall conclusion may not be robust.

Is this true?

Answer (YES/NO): NO